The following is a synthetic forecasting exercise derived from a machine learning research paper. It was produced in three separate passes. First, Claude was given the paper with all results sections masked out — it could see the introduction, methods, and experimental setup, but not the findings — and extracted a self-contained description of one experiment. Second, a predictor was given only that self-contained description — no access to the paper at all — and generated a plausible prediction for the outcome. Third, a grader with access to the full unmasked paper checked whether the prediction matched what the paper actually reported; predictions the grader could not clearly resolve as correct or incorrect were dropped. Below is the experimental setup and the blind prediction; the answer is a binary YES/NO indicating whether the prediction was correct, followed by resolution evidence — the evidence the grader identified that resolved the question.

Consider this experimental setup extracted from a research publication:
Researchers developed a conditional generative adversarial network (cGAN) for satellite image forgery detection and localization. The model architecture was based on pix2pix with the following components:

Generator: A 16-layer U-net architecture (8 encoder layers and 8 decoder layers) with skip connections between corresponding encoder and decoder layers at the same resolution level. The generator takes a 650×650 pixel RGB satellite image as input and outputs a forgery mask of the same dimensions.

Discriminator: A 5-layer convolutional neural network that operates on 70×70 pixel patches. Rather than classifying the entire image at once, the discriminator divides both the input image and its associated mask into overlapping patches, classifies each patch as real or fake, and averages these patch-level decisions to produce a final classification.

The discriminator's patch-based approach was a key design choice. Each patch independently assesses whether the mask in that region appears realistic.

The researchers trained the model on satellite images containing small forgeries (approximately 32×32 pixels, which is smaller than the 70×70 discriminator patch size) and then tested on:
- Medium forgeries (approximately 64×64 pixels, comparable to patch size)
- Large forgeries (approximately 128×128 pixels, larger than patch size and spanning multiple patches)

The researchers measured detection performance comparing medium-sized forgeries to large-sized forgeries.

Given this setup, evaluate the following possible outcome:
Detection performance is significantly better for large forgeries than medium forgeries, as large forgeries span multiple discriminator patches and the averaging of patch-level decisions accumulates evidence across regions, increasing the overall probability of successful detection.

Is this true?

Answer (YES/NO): NO